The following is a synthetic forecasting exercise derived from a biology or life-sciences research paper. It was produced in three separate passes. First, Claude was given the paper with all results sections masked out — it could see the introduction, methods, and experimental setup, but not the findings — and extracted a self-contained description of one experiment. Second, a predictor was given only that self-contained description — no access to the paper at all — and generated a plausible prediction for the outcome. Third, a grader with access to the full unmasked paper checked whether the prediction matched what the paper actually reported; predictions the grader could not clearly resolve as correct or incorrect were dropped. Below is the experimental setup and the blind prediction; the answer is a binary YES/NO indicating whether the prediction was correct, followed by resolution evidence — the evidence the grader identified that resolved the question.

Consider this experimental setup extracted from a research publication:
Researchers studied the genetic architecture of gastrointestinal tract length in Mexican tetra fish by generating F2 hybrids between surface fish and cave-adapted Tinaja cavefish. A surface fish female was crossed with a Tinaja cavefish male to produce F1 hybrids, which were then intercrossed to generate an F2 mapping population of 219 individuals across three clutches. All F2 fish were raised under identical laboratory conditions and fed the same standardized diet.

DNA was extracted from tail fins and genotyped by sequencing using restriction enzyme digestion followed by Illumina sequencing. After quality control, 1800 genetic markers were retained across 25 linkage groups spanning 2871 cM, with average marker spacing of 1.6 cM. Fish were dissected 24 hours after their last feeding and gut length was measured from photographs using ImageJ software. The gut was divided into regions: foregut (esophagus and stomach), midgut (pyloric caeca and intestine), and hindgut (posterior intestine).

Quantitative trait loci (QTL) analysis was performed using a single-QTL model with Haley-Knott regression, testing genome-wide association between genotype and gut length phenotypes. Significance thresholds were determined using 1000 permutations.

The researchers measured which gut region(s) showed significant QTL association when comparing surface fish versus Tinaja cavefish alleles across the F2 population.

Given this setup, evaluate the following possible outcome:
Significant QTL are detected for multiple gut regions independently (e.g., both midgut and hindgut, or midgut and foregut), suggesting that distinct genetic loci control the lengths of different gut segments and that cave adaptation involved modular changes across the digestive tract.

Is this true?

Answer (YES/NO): NO